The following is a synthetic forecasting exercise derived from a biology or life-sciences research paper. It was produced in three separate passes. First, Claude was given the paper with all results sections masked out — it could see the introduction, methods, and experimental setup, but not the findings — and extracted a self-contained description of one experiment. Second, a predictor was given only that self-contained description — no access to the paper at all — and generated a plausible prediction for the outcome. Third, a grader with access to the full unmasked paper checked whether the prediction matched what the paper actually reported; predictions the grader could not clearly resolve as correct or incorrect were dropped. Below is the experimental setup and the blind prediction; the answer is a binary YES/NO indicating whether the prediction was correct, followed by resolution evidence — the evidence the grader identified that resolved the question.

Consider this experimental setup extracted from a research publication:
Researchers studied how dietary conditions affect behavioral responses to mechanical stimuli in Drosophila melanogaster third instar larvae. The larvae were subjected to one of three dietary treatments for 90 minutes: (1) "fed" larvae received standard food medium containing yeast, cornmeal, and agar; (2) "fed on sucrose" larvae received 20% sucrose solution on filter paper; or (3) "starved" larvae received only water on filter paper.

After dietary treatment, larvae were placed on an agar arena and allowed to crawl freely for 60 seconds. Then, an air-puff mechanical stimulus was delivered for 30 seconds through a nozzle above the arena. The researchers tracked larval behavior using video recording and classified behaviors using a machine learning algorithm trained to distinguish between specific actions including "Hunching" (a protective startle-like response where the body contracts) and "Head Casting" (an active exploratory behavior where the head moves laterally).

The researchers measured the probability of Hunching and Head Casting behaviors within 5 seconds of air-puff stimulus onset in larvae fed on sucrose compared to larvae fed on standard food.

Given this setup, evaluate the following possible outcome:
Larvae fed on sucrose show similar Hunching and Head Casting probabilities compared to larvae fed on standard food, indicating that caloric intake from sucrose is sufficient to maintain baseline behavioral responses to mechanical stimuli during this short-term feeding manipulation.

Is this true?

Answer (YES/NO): NO